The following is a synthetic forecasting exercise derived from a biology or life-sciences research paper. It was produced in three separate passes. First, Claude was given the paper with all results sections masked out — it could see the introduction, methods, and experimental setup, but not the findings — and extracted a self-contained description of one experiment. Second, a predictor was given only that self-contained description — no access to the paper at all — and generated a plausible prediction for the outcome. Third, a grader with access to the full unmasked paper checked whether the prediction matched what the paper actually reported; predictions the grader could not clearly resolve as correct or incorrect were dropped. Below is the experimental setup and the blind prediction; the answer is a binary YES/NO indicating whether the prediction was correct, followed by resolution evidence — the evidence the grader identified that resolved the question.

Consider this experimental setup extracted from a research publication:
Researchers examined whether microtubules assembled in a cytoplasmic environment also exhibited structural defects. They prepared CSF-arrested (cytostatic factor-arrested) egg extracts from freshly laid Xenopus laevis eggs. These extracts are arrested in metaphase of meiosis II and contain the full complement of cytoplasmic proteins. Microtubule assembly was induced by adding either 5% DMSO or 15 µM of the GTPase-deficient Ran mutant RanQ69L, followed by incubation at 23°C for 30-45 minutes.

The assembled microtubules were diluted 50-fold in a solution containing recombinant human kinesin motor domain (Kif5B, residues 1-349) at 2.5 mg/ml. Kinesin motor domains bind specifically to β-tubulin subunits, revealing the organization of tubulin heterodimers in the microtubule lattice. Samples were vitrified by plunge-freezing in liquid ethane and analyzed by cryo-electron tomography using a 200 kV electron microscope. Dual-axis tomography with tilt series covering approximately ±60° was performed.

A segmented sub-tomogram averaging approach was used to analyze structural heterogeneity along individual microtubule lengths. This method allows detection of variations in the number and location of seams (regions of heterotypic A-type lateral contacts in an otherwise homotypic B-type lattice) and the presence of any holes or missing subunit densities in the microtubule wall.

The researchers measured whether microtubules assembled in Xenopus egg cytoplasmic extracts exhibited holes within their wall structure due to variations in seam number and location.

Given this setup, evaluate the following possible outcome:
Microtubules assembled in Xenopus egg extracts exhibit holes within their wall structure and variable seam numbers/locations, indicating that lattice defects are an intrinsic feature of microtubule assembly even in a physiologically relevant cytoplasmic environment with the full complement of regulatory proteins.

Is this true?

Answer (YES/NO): YES